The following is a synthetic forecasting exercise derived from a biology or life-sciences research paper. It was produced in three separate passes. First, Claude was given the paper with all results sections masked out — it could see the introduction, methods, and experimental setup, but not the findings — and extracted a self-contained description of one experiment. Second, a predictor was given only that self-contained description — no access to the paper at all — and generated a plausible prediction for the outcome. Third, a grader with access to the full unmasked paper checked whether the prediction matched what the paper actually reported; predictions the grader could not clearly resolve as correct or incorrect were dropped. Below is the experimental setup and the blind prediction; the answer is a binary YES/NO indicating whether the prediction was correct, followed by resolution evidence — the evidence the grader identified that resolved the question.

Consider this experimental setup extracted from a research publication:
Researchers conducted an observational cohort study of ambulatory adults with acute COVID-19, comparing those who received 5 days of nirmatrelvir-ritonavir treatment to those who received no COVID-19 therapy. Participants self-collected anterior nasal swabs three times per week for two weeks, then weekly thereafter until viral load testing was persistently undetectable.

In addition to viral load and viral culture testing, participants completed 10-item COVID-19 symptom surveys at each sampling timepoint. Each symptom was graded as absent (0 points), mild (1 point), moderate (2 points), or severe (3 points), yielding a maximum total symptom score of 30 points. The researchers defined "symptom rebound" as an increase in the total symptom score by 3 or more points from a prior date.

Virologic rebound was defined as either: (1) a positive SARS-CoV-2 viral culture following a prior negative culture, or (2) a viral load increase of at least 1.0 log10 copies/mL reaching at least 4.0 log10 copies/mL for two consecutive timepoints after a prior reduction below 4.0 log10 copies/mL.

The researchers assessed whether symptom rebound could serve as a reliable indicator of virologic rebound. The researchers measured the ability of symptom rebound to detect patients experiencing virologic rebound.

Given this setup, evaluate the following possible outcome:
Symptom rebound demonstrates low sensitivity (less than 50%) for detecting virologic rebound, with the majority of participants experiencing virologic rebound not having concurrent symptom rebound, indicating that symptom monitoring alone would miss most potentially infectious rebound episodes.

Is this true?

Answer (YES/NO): NO